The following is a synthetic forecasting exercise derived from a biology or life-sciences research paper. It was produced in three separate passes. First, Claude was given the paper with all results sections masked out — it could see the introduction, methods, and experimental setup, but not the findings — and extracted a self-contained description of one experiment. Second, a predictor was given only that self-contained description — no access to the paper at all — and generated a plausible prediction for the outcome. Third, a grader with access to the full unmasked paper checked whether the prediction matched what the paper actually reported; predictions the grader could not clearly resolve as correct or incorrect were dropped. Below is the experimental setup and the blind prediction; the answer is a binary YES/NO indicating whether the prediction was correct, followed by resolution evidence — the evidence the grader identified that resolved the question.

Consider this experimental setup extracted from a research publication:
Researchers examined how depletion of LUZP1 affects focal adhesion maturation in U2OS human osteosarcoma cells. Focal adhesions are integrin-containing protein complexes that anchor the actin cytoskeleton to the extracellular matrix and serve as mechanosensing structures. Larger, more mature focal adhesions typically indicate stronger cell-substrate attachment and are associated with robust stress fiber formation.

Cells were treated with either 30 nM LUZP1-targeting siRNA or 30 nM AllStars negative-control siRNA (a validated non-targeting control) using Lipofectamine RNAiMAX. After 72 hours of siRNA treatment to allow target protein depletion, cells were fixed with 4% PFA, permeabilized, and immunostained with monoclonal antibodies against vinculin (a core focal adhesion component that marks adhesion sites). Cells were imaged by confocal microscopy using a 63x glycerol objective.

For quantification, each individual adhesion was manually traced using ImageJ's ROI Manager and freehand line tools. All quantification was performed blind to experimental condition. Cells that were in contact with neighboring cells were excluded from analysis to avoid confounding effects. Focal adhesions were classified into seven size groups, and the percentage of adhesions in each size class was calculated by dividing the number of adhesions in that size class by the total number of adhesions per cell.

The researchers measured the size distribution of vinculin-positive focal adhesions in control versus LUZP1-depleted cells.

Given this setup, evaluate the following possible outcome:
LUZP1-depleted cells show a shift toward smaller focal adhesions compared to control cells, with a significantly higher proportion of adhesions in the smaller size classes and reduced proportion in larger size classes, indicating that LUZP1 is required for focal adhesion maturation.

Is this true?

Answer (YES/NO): YES